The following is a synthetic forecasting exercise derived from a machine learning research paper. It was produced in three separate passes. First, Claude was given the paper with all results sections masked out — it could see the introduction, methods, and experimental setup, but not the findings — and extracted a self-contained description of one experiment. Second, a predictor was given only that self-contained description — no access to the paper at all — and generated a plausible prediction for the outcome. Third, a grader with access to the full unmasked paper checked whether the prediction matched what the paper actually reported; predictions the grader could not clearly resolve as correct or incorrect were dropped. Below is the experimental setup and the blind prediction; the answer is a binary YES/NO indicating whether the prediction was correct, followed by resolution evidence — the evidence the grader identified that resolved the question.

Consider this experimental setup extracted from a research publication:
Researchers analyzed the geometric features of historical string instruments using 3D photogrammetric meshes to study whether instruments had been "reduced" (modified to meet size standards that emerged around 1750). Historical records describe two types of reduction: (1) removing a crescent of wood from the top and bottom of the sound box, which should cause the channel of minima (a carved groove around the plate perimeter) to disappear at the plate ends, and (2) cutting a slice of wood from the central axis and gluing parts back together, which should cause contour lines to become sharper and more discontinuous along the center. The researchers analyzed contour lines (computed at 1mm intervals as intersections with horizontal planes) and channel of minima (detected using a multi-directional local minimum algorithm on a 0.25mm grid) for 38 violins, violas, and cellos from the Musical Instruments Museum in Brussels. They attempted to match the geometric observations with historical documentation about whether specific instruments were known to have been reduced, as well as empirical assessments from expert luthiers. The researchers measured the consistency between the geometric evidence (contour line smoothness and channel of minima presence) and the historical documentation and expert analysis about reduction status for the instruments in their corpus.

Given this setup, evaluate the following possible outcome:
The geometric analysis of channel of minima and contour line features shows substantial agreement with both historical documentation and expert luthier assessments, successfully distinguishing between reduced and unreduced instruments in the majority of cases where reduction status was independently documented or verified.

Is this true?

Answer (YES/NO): NO